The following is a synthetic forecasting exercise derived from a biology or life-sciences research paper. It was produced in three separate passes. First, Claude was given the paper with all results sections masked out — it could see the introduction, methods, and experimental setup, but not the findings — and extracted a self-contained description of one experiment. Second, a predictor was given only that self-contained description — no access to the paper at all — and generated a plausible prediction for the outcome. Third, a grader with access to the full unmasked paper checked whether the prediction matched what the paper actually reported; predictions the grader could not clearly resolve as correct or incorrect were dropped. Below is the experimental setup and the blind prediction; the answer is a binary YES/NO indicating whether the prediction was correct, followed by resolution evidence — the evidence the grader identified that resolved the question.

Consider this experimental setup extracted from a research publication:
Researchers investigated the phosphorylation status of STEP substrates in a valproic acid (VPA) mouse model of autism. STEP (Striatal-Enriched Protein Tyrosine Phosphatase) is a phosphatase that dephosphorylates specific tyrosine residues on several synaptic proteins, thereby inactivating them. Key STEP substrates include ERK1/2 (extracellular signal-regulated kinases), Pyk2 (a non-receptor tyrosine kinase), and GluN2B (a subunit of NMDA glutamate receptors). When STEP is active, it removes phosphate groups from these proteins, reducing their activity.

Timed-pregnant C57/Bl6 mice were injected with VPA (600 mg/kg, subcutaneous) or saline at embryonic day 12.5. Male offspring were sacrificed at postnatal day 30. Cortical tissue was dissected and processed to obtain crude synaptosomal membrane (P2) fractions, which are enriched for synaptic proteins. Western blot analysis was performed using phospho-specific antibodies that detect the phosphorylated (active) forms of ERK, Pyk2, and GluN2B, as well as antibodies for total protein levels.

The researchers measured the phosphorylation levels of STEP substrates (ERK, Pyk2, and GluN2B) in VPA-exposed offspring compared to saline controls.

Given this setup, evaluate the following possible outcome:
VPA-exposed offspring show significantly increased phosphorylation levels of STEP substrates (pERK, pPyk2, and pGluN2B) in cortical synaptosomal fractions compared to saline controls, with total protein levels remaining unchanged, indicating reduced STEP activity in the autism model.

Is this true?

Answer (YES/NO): NO